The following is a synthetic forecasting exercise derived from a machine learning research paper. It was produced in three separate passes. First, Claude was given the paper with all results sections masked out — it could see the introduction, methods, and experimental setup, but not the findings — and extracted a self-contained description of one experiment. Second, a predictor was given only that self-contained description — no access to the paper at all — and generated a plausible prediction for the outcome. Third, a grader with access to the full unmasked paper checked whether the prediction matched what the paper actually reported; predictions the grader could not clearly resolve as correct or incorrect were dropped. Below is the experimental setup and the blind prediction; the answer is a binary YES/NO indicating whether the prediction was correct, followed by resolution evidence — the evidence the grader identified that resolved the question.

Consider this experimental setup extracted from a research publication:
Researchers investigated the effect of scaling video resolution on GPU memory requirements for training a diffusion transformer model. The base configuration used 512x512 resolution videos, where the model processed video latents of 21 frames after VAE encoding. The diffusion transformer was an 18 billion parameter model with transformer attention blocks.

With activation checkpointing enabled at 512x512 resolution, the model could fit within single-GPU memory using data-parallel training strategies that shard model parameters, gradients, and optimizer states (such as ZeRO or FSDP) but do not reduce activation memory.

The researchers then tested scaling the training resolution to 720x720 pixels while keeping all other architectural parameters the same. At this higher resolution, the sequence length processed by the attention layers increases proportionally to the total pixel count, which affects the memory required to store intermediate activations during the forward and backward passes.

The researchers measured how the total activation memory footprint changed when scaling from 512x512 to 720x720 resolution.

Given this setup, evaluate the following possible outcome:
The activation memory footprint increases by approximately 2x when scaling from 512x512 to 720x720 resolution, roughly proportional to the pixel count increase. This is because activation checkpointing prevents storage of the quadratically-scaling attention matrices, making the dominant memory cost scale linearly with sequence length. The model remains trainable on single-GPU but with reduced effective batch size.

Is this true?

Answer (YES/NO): NO